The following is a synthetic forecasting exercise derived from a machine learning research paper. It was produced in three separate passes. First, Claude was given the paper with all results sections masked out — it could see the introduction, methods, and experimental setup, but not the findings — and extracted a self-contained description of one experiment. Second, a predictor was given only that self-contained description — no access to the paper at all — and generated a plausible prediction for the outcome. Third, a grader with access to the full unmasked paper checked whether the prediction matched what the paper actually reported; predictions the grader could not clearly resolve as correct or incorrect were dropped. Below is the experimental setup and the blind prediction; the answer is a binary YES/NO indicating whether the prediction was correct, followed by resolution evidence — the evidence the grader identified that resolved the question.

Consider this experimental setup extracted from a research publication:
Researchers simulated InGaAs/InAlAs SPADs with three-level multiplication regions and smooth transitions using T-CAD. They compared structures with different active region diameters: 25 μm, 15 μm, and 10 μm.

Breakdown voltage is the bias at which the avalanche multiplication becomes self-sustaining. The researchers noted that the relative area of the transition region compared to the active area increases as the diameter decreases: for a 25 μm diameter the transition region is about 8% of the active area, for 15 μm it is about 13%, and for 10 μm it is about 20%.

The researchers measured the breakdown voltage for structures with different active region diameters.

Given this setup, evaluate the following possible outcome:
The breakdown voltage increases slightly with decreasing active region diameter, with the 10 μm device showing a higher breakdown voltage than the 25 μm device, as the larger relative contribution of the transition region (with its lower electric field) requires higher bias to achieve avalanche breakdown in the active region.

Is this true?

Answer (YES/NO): NO